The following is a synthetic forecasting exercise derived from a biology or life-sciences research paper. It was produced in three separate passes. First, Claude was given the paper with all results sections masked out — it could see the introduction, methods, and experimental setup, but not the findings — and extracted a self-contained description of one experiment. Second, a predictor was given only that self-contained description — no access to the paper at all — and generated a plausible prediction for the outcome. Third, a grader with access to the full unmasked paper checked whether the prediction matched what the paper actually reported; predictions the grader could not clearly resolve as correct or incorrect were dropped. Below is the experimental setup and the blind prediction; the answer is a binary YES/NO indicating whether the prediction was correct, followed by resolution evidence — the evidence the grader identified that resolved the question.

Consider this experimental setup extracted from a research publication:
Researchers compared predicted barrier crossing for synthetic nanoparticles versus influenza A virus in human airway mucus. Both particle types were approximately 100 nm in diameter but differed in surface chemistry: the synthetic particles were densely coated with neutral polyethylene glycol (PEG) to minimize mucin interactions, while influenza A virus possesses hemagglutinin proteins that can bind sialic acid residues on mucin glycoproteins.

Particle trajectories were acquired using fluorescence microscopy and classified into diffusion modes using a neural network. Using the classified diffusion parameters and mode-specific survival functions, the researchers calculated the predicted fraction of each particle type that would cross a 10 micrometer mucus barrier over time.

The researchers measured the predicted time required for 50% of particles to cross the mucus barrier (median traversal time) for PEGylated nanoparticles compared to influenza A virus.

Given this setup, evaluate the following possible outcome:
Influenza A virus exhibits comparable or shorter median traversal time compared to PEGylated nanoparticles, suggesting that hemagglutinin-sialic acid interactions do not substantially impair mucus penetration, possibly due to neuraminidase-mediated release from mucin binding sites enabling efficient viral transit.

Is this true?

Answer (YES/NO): NO